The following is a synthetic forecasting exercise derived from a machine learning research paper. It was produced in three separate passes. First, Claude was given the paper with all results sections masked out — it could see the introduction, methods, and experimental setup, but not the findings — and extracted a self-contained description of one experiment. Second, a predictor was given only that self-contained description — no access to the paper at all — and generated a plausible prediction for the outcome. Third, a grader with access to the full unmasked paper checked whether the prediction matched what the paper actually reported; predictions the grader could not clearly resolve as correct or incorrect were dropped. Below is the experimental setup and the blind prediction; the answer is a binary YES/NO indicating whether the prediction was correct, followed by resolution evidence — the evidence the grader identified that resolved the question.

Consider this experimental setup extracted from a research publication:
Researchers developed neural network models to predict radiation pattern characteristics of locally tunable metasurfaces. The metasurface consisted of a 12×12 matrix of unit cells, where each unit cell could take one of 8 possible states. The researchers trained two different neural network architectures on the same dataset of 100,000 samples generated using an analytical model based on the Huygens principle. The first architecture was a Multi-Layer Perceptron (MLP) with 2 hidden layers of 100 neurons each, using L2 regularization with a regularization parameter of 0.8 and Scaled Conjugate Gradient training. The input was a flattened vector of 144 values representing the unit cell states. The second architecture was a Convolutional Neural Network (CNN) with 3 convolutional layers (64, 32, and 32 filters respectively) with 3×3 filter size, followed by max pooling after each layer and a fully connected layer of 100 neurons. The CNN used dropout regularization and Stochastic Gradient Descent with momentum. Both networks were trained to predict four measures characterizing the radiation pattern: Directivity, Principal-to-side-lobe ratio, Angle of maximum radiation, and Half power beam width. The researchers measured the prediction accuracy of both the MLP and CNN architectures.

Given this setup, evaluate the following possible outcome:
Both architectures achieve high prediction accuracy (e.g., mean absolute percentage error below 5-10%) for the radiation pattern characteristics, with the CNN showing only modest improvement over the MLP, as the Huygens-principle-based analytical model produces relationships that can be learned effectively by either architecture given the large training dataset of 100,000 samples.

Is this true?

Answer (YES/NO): NO